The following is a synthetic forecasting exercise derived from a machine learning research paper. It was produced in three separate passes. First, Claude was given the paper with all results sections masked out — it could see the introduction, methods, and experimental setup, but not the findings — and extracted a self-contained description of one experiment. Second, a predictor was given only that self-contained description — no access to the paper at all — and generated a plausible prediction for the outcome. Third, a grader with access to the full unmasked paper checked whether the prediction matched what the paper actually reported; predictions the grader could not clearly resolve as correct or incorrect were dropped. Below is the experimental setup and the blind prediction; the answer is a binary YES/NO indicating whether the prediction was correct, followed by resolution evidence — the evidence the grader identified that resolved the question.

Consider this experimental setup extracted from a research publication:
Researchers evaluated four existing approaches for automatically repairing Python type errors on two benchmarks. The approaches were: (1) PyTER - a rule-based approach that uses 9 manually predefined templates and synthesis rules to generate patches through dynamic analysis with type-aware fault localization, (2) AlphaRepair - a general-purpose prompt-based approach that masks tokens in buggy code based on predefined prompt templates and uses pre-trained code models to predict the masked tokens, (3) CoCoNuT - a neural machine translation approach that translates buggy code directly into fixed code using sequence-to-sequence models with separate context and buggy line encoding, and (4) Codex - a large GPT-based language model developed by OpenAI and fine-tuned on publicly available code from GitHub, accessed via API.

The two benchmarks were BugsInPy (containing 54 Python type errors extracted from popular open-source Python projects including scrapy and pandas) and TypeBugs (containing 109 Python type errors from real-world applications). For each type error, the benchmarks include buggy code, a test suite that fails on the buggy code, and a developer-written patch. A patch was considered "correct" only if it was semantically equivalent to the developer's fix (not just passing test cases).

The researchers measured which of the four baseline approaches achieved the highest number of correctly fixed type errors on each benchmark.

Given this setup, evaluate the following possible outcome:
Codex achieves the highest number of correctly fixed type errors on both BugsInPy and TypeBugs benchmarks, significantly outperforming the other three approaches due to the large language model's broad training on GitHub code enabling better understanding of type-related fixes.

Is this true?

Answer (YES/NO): NO